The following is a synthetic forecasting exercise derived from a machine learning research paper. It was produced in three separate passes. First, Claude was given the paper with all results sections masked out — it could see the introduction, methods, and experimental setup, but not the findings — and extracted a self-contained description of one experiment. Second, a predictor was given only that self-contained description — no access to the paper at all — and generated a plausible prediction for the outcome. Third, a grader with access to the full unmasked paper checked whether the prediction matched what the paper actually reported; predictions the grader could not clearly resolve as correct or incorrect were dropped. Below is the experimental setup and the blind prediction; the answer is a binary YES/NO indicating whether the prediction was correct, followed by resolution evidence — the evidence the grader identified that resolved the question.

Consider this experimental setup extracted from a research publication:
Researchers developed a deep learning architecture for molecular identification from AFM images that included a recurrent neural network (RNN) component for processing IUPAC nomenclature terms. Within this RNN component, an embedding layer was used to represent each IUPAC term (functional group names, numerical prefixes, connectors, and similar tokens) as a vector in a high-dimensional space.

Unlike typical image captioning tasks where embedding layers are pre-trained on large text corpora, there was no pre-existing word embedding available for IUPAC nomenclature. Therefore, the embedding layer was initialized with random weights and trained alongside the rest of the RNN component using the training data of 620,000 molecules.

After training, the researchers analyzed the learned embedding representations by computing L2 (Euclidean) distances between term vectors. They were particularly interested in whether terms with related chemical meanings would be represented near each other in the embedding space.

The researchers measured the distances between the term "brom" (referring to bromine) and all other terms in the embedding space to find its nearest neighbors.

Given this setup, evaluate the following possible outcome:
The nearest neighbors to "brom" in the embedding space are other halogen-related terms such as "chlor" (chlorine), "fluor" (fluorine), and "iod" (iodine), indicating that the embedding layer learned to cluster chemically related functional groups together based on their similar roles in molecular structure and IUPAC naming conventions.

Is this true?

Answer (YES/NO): YES